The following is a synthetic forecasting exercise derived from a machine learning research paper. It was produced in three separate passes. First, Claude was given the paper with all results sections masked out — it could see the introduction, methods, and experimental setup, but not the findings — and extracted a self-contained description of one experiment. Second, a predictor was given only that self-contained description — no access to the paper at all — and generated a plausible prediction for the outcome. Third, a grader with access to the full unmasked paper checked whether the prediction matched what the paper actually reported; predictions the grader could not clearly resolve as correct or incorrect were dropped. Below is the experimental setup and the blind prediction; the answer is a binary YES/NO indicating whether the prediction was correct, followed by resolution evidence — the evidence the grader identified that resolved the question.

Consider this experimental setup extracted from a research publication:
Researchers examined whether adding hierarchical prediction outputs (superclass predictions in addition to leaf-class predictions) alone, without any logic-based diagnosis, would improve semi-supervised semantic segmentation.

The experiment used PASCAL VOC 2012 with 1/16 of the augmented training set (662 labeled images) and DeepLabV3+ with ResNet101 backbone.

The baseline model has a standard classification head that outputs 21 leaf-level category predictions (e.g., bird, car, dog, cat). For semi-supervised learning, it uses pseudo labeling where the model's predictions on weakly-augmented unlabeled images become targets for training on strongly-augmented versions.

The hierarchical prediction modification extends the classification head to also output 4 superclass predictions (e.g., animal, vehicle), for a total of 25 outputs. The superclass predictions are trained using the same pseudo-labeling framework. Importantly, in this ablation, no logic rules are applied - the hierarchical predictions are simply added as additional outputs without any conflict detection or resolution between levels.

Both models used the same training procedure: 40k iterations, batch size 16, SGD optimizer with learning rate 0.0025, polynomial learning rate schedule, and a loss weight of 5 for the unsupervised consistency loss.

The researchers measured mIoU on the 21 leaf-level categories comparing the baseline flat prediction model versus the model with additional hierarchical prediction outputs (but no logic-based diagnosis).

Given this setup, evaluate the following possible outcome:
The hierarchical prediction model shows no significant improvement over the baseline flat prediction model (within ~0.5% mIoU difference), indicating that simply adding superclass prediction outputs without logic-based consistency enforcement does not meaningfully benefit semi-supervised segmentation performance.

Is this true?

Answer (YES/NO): NO